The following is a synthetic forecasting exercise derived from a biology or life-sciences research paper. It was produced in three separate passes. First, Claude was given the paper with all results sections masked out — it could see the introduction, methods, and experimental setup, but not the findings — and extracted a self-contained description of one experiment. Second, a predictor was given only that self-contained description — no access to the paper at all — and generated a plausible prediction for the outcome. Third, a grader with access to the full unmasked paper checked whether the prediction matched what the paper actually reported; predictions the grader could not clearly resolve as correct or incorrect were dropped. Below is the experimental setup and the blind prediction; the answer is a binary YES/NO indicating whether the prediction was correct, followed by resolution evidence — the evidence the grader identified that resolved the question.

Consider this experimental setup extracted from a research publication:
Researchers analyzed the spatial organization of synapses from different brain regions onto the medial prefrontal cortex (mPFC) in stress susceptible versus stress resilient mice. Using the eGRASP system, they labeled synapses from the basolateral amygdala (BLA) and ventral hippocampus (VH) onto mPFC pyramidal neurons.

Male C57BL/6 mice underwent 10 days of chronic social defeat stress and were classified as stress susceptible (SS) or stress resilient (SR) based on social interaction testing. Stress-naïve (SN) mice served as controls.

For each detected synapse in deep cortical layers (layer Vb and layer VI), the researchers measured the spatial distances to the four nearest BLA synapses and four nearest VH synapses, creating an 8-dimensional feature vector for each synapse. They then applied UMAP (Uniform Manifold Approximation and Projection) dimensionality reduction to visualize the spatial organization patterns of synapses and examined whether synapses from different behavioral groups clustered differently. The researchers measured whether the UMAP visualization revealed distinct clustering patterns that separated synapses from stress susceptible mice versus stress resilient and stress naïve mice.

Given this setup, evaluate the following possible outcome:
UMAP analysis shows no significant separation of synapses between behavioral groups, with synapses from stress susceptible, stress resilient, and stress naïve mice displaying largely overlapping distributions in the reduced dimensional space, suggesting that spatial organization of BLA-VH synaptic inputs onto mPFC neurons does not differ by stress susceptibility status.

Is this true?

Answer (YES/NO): NO